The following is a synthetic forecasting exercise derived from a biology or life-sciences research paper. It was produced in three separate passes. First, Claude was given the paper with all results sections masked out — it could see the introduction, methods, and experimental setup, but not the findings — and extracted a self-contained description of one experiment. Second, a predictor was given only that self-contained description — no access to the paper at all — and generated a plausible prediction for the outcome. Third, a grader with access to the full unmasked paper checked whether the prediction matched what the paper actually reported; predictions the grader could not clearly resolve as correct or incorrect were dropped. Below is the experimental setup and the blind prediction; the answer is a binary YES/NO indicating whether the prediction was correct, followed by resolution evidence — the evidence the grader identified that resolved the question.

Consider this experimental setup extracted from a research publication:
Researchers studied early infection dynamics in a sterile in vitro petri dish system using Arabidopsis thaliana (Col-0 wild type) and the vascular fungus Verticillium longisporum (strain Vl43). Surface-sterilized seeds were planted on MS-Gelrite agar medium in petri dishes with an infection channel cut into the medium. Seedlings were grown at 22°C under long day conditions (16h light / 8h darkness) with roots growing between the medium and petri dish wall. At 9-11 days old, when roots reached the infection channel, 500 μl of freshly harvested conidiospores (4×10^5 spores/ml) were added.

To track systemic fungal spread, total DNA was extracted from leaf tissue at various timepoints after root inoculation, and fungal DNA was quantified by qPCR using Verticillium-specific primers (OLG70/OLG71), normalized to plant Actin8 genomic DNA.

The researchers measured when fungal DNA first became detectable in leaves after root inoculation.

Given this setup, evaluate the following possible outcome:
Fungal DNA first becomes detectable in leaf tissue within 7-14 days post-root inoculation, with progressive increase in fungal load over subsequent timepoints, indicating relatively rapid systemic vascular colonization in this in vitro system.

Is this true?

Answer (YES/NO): NO